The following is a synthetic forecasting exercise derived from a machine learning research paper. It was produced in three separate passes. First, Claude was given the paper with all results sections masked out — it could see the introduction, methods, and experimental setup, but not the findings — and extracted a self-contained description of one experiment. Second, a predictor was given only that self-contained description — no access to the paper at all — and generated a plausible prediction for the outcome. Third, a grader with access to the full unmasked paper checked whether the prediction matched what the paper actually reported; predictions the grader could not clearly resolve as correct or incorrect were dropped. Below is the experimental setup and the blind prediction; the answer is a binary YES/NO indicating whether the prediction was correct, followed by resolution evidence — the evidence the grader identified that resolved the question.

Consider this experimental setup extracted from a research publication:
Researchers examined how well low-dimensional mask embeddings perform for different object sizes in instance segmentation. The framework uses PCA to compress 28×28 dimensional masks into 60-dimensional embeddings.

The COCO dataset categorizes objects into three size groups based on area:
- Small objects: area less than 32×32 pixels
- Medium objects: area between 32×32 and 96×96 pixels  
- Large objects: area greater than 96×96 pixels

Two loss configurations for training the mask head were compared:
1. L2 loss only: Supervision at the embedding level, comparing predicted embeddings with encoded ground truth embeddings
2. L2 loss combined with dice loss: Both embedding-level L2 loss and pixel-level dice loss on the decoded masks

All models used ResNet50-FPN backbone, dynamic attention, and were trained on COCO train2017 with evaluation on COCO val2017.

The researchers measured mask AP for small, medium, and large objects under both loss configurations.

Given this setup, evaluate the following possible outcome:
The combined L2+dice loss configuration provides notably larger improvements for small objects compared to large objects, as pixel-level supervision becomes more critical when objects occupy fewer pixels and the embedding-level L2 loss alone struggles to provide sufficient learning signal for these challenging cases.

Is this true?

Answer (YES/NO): NO